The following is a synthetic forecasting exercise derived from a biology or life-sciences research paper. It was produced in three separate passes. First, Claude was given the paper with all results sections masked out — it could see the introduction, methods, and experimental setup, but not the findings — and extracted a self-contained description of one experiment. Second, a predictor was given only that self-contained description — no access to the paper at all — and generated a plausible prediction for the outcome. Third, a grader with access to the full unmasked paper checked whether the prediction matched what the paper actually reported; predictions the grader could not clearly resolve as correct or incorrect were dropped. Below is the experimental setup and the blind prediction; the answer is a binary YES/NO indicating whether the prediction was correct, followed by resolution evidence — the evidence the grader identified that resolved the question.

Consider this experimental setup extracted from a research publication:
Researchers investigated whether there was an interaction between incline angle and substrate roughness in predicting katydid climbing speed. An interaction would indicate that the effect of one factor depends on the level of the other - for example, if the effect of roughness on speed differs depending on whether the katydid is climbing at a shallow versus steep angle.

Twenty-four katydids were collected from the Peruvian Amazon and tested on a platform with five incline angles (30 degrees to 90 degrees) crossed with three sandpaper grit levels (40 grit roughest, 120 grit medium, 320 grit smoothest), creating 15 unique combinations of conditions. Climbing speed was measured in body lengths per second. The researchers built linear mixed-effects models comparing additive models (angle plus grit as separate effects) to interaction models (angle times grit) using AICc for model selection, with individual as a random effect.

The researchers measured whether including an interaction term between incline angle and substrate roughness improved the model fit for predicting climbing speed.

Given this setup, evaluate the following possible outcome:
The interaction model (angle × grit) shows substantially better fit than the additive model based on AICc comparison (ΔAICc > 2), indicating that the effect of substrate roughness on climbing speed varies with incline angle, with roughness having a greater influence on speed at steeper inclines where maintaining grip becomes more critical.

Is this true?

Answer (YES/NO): NO